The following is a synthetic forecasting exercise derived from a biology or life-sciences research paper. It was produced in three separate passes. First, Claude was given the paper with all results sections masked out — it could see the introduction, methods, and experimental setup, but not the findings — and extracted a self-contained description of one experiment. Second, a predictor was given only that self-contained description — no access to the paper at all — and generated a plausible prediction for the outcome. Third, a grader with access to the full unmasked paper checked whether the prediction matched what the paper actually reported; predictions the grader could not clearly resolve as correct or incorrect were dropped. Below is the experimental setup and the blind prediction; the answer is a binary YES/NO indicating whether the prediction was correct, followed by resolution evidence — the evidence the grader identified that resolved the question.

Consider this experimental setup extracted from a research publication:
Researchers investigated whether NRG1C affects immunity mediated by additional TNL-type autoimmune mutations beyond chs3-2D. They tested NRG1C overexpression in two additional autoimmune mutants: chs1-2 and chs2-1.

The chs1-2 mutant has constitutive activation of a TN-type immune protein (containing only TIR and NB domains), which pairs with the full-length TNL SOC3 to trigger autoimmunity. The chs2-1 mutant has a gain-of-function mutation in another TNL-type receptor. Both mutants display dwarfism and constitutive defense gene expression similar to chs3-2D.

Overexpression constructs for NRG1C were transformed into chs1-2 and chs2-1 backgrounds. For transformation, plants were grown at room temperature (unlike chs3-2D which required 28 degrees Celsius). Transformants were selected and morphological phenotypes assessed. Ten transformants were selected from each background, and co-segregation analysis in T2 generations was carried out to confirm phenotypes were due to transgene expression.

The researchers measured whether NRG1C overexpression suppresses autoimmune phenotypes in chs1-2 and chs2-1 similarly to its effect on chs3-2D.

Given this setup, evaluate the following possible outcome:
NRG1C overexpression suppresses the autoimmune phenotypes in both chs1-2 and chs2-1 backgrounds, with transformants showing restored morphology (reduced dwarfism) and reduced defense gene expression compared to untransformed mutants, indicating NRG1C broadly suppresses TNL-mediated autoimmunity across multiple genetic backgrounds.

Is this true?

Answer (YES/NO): NO